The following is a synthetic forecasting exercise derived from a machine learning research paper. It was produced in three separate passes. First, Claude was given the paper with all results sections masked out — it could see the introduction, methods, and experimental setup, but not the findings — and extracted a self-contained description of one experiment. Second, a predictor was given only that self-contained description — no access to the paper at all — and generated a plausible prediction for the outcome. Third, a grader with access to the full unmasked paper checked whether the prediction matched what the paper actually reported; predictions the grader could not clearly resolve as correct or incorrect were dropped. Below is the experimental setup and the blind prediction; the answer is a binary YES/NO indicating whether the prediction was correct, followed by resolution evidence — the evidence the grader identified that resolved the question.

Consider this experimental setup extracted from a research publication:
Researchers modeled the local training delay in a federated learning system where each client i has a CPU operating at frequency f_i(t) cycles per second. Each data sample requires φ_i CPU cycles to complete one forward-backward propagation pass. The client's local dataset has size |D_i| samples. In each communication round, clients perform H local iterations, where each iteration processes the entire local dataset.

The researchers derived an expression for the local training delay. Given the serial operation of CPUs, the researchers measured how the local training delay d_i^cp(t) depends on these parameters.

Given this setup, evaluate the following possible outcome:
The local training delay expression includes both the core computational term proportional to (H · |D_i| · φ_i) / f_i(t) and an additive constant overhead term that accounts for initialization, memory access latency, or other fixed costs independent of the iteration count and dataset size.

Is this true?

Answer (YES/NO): NO